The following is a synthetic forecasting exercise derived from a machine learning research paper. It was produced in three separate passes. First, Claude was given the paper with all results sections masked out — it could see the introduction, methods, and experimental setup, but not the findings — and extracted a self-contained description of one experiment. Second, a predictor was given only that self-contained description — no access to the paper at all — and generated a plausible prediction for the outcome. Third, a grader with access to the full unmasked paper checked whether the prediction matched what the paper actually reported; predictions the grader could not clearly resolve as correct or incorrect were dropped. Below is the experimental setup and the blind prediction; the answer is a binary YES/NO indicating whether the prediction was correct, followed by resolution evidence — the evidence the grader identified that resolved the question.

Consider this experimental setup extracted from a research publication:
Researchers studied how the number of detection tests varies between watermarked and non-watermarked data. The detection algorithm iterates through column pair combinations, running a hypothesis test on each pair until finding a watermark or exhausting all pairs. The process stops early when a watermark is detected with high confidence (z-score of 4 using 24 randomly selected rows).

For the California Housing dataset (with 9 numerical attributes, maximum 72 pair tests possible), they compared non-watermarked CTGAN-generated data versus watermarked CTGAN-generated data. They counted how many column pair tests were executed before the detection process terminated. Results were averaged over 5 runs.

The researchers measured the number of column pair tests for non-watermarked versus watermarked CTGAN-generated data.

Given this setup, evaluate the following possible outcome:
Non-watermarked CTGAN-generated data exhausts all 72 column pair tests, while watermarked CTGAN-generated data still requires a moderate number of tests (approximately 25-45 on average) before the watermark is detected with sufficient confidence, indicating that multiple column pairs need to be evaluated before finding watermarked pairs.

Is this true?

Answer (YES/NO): NO